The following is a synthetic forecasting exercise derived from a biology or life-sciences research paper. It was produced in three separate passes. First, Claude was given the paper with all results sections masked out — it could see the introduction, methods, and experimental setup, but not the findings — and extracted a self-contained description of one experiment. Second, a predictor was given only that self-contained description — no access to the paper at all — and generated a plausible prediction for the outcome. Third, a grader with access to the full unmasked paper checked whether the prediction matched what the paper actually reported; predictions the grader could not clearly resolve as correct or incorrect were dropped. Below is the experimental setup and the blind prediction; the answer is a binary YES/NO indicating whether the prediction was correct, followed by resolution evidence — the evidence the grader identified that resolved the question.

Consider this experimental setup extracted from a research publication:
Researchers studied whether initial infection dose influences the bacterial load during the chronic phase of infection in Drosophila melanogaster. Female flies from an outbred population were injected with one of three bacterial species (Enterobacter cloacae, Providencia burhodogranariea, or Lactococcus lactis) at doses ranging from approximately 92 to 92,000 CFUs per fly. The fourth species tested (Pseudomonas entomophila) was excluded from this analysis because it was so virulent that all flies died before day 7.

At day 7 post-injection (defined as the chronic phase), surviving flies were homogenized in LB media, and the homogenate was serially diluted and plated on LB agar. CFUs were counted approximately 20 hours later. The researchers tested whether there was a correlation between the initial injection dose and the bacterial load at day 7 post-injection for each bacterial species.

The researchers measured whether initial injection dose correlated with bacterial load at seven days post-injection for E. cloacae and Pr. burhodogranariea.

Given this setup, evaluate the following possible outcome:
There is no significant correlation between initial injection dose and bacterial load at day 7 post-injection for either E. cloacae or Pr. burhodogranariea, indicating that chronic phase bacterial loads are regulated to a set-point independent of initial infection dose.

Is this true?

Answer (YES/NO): NO